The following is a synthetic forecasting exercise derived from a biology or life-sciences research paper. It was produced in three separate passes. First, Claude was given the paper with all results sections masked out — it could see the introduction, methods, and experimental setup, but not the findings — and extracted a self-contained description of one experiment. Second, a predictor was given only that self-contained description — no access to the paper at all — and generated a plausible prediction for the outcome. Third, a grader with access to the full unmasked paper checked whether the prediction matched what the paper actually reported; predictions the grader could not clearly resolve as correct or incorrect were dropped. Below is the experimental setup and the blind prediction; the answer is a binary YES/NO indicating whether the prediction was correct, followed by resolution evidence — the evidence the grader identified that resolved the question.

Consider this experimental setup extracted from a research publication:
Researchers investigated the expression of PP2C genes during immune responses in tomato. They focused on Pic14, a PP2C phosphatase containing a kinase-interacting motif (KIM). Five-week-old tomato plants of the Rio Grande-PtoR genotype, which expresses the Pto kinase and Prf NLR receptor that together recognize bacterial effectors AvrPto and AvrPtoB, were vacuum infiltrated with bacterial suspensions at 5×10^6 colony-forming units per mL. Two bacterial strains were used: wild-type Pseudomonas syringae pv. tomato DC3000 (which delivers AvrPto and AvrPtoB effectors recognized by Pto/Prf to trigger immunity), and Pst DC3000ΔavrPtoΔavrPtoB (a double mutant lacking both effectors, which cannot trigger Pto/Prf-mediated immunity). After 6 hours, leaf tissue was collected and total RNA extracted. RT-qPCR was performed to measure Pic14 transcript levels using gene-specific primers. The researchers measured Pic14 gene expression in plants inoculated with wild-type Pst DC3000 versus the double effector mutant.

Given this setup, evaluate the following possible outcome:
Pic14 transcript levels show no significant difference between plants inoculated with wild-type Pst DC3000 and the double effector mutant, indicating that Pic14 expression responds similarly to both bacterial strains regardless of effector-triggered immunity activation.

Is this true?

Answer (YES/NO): NO